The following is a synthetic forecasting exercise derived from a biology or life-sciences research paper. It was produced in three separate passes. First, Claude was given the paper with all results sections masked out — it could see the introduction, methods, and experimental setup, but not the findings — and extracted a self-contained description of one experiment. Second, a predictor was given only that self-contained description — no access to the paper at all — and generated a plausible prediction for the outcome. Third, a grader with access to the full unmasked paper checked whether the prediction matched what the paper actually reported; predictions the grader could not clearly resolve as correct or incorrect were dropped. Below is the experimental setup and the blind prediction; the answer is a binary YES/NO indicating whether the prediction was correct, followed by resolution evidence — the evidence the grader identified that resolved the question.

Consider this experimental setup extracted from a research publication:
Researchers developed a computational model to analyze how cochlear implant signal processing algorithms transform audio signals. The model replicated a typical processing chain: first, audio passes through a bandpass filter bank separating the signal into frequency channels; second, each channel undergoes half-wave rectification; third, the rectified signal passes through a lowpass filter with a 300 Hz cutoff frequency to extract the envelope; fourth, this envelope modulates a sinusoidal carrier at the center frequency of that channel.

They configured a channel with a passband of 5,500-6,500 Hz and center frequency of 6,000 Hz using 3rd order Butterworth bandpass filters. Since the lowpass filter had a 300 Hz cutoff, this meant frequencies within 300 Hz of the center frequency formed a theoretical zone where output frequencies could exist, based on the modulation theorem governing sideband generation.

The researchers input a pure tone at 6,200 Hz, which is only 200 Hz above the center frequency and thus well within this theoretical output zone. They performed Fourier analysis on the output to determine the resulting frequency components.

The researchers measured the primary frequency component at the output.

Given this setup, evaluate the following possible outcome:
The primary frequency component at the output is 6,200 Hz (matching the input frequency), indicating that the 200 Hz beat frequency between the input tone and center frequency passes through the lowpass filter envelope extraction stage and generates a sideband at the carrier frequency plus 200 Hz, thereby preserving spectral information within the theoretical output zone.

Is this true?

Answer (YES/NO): NO